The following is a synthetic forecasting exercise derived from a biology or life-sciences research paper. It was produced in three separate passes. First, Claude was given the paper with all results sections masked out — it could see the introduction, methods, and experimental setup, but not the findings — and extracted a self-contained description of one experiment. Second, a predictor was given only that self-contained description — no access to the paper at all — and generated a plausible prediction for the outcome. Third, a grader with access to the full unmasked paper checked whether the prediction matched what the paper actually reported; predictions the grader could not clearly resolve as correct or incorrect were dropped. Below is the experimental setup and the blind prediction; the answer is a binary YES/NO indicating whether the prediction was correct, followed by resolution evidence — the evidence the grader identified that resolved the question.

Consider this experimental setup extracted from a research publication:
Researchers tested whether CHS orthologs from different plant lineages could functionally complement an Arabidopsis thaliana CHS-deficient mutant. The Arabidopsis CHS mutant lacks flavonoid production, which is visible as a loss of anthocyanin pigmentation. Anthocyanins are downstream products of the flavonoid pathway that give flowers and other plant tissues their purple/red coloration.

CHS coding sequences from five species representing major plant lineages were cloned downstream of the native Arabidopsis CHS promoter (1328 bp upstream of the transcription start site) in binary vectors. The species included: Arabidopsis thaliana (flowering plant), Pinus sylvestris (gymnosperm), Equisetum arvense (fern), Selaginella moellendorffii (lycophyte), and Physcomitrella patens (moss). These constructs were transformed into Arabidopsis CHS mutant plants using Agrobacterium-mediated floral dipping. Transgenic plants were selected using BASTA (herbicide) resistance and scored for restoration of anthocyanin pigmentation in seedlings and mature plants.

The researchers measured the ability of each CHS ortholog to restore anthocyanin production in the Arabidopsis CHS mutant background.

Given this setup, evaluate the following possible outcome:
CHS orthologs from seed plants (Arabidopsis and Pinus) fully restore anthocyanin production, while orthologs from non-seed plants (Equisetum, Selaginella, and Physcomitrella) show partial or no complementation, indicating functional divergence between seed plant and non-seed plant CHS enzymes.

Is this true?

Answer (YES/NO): NO